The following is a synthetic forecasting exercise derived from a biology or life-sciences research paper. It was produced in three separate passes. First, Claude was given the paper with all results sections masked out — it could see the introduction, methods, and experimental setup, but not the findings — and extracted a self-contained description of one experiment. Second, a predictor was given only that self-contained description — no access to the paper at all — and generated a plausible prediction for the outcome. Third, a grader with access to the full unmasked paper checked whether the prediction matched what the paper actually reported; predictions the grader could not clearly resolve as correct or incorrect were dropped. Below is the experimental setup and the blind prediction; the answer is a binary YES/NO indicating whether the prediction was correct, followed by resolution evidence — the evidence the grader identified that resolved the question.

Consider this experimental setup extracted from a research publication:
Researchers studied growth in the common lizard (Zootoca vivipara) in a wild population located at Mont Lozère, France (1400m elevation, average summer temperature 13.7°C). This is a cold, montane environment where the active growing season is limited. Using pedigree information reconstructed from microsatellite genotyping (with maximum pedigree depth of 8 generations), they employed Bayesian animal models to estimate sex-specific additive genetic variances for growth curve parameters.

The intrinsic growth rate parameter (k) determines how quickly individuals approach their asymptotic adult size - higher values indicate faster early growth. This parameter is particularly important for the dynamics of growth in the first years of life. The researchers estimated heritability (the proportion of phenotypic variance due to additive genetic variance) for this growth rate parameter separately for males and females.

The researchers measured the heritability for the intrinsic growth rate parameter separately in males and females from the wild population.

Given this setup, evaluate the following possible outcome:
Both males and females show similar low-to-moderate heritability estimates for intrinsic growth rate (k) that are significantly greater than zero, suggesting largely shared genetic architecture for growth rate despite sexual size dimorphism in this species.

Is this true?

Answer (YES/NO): NO